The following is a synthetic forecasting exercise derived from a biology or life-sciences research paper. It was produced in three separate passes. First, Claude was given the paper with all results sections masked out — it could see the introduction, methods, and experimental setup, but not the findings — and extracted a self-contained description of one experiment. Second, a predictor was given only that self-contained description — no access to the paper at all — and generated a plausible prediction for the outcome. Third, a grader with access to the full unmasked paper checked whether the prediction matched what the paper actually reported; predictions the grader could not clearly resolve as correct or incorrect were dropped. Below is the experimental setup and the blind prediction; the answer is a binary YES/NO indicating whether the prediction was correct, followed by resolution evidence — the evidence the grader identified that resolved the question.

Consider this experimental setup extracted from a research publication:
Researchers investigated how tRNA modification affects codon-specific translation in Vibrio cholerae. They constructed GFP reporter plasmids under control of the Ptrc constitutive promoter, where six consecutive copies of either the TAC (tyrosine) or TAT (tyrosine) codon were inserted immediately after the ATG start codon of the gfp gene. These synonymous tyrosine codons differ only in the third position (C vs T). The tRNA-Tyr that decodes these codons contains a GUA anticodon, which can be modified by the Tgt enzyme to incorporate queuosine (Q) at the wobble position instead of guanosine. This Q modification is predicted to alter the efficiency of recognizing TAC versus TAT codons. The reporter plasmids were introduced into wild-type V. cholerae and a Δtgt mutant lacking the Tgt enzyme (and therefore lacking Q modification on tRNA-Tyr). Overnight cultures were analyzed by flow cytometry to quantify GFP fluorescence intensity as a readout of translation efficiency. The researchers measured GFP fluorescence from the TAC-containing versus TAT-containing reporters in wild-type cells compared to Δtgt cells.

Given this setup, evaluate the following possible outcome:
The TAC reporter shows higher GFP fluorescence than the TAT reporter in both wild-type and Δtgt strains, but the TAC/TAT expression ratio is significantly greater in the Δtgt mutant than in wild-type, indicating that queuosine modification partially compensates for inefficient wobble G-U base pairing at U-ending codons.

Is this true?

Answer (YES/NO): NO